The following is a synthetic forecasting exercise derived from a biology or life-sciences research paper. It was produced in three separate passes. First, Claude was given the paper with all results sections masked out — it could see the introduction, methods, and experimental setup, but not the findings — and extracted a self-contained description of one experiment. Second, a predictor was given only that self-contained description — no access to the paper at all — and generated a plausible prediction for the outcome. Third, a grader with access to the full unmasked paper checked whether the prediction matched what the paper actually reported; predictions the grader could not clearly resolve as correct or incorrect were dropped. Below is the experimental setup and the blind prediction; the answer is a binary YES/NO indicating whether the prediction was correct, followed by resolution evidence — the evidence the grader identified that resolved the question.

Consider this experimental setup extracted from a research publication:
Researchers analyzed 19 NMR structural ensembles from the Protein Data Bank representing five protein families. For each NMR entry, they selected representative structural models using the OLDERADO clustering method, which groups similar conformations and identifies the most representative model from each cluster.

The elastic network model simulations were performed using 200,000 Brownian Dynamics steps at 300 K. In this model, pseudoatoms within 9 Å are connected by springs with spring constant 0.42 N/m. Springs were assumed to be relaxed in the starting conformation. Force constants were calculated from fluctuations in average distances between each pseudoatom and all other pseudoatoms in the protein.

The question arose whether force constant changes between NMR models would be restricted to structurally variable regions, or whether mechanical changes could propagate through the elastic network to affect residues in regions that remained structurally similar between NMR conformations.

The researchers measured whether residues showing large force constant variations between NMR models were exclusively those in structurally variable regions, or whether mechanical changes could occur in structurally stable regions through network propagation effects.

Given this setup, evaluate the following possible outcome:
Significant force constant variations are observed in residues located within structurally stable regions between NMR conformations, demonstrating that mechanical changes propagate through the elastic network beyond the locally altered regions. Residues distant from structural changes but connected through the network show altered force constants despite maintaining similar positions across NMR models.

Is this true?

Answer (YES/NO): YES